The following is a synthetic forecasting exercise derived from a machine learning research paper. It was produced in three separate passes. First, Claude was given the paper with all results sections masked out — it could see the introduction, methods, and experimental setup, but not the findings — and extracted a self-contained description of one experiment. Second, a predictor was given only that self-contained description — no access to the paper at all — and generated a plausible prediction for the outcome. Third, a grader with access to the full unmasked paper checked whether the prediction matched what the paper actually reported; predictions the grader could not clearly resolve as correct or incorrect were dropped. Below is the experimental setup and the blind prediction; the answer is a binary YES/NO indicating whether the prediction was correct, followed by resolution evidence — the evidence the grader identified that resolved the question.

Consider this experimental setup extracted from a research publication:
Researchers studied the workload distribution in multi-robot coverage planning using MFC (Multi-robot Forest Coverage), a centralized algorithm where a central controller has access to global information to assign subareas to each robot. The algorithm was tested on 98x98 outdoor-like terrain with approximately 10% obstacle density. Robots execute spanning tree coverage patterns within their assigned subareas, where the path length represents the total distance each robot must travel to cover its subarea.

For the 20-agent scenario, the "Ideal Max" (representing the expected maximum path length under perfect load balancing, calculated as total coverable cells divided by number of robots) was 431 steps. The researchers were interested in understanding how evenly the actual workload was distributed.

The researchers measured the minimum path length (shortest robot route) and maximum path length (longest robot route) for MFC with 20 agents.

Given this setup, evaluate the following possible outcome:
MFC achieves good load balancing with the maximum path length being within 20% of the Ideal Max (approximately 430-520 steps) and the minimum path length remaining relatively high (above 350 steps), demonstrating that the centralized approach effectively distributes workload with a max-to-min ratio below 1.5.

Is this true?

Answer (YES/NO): NO